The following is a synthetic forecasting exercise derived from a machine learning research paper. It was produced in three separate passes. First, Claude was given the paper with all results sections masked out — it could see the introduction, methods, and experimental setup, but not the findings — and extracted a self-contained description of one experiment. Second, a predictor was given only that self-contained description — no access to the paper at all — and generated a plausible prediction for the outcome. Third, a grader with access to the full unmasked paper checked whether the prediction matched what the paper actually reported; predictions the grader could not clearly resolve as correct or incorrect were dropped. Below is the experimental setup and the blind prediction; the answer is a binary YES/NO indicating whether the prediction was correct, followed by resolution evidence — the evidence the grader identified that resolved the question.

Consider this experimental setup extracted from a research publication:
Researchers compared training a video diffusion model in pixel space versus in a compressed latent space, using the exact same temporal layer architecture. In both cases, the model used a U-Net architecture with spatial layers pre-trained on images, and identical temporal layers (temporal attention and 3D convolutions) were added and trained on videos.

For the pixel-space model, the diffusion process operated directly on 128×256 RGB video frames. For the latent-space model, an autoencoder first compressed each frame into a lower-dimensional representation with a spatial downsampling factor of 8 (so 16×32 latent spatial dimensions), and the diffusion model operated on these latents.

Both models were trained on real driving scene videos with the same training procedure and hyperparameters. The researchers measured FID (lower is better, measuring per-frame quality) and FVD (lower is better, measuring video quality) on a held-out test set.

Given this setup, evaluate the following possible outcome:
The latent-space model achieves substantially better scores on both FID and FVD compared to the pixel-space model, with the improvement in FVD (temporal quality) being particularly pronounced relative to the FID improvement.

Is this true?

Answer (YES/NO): NO